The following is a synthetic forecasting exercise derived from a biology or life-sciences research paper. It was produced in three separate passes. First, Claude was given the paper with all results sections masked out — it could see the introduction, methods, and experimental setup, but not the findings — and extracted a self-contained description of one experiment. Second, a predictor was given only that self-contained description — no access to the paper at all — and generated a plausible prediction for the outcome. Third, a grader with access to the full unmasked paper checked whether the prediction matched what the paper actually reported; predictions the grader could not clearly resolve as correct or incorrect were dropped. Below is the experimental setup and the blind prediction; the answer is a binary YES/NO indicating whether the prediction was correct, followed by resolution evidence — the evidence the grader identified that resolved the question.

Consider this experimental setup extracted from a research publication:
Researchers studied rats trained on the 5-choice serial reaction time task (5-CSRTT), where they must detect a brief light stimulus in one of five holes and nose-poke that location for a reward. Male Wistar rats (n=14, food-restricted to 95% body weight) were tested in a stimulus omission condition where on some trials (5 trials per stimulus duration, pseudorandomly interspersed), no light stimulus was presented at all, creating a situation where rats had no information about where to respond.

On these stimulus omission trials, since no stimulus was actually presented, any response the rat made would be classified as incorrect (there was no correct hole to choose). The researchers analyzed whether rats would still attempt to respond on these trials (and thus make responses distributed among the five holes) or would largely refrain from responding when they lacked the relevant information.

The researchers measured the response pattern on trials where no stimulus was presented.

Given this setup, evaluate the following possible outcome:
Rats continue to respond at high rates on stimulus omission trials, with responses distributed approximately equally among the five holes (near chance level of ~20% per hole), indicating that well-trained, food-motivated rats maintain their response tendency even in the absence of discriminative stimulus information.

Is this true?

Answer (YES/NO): NO